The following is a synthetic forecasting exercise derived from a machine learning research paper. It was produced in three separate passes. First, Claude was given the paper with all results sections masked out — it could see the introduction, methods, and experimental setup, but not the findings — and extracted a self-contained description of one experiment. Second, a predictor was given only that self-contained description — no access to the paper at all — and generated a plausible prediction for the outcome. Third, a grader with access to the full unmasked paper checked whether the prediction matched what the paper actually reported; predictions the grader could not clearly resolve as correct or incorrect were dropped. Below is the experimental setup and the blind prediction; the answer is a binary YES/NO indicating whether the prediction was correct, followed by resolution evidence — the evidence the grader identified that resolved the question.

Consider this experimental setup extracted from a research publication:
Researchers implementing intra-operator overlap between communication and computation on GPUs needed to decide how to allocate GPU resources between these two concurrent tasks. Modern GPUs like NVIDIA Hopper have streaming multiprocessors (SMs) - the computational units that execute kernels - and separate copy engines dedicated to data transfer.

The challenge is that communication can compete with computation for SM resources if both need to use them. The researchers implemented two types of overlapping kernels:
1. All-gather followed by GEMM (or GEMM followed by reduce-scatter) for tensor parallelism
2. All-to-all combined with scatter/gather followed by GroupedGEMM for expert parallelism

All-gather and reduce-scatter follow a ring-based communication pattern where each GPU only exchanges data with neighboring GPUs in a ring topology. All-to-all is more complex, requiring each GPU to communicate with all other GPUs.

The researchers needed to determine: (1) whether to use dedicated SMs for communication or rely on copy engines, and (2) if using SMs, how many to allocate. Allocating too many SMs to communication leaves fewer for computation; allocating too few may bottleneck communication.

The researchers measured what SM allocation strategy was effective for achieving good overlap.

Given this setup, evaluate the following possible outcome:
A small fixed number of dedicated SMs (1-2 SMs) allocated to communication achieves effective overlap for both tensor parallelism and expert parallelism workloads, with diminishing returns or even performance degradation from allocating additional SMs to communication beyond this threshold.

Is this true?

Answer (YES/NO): NO